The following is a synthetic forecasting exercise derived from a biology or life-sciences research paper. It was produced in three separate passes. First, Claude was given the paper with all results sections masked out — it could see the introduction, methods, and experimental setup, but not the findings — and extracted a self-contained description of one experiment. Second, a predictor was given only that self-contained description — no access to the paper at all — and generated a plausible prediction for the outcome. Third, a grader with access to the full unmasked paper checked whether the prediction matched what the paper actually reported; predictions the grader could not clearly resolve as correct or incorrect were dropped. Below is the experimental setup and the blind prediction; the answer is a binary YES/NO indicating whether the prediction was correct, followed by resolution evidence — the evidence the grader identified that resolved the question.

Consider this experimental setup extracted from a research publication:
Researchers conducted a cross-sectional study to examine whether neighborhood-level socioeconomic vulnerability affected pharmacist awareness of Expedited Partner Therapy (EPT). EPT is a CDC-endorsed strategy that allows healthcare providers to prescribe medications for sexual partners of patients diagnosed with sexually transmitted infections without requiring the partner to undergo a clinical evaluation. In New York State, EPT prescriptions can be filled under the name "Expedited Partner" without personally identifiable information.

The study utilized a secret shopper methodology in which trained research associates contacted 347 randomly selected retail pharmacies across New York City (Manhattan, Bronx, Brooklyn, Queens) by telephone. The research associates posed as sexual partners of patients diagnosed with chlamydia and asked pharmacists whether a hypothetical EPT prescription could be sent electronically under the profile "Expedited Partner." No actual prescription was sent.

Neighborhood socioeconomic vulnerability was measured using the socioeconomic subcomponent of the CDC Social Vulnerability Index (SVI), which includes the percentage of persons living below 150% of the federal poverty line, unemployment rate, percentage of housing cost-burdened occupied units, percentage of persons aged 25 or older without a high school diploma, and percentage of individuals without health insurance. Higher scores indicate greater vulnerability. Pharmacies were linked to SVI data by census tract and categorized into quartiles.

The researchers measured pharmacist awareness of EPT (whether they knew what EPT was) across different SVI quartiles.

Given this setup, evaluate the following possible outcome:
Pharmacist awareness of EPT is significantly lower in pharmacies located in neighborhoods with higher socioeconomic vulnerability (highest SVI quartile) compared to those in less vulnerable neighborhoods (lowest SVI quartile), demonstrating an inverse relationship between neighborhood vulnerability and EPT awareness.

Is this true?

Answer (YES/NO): NO